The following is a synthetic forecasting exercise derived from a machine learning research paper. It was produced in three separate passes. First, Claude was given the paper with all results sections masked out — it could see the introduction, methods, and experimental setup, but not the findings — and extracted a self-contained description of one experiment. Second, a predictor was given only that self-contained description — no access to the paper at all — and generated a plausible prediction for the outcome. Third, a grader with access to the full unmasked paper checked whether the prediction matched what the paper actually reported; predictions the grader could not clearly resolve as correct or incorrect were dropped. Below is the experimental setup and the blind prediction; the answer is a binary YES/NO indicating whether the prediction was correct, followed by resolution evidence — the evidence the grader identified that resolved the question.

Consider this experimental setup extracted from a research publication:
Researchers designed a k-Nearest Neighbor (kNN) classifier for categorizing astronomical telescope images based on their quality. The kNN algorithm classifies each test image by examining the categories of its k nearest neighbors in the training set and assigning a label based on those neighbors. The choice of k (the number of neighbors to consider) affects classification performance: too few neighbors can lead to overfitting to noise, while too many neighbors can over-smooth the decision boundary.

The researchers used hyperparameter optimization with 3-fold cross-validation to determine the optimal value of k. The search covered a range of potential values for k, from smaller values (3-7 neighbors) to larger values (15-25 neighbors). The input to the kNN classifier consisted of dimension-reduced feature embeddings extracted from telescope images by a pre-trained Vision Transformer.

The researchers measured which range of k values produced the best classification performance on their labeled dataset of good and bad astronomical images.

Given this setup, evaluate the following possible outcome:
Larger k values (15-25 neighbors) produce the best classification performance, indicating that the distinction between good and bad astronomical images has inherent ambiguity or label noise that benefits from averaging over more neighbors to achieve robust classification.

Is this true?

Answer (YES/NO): NO